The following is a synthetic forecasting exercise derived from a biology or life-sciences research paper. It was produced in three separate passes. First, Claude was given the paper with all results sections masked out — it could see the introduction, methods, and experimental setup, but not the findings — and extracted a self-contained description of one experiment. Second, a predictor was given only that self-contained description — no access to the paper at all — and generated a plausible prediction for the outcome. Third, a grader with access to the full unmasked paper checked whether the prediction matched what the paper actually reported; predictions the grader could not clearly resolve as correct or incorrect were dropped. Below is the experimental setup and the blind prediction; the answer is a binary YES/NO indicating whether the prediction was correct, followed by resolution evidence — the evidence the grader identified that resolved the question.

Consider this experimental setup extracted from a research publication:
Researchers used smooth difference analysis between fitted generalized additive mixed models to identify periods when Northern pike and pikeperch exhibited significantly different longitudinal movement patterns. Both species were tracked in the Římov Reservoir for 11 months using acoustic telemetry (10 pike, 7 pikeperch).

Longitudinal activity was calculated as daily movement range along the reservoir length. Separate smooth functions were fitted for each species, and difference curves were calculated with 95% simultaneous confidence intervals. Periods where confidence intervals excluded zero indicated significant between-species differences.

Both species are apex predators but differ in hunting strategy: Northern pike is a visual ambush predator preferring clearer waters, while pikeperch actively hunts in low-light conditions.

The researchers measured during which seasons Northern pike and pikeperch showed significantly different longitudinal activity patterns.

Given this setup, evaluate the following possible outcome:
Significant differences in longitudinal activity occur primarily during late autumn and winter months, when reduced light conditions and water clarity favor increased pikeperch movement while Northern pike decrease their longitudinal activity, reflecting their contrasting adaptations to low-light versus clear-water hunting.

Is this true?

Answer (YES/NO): NO